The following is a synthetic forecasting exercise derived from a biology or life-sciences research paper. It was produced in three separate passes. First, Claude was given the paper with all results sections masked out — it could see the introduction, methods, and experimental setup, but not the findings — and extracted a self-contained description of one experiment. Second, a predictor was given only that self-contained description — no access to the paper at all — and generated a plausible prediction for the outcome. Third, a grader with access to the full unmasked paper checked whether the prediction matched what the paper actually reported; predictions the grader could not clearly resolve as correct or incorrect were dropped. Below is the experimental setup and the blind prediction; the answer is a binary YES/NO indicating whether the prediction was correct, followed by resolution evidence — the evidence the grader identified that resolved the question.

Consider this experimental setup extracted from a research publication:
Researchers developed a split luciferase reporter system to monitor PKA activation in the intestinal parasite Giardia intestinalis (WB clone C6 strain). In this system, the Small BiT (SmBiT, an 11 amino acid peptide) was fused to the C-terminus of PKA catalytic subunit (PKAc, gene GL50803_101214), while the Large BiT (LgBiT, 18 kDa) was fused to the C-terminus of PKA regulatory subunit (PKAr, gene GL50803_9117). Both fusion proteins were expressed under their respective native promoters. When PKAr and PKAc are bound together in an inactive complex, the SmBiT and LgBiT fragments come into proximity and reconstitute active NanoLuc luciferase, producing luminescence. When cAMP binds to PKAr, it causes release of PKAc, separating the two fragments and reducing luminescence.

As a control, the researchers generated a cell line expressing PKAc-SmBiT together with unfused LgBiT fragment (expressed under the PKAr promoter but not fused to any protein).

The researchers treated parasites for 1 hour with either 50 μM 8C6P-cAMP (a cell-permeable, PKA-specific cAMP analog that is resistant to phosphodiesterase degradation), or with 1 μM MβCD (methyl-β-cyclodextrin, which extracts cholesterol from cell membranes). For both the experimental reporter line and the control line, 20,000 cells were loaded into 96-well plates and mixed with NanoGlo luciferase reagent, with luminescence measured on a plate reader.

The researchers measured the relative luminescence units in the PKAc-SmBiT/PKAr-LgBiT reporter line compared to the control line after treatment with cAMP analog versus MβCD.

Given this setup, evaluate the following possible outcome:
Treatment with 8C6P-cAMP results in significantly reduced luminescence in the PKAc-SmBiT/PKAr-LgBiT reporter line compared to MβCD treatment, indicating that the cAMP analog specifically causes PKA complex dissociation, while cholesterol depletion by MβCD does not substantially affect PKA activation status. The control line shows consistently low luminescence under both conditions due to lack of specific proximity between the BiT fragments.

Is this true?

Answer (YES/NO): NO